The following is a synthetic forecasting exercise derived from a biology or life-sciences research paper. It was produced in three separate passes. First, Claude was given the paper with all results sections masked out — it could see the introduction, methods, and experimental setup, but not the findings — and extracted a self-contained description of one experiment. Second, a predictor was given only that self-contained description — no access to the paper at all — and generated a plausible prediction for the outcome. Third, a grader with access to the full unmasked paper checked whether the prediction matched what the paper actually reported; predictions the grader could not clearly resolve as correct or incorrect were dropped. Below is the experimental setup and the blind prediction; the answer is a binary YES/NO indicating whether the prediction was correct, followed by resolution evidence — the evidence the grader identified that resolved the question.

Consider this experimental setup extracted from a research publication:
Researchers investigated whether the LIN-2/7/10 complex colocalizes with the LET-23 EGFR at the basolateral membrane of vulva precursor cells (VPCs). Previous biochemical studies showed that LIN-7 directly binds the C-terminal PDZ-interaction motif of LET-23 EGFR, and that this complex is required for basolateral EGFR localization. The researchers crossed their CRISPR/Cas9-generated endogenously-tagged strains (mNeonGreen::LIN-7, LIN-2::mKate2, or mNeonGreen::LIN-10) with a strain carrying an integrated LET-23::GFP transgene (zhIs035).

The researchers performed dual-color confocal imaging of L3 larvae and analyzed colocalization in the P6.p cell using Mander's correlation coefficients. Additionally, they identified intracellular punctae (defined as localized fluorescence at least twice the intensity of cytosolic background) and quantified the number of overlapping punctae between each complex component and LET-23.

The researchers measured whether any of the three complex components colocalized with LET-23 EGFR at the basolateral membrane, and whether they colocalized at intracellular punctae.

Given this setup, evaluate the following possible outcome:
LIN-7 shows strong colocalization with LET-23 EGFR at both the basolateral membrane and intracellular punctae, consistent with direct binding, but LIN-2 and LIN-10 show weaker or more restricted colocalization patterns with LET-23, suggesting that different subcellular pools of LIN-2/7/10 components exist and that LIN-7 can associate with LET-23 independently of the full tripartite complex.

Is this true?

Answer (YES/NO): NO